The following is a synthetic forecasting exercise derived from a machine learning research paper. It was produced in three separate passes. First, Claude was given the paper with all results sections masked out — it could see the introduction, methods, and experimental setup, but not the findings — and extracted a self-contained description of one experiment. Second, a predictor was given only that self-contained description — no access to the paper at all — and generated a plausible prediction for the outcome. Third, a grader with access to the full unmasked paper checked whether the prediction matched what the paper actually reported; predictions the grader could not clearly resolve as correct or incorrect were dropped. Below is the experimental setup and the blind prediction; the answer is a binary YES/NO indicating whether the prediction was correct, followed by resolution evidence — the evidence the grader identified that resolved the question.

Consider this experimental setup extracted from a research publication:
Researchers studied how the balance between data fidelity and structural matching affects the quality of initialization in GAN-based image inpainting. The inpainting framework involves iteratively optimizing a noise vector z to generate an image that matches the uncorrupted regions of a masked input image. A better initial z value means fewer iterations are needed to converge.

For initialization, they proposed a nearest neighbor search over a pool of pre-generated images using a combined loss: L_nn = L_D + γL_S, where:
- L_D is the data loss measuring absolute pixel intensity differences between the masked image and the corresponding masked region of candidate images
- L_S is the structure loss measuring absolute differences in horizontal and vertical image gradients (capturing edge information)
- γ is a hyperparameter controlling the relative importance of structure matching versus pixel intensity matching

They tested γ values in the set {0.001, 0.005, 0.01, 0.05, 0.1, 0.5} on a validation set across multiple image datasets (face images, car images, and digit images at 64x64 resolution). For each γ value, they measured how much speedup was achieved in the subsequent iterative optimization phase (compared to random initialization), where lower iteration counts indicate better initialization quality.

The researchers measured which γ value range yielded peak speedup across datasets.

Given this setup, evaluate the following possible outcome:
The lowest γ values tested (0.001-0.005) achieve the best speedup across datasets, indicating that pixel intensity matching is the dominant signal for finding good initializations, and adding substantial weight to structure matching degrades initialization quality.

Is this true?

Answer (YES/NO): NO